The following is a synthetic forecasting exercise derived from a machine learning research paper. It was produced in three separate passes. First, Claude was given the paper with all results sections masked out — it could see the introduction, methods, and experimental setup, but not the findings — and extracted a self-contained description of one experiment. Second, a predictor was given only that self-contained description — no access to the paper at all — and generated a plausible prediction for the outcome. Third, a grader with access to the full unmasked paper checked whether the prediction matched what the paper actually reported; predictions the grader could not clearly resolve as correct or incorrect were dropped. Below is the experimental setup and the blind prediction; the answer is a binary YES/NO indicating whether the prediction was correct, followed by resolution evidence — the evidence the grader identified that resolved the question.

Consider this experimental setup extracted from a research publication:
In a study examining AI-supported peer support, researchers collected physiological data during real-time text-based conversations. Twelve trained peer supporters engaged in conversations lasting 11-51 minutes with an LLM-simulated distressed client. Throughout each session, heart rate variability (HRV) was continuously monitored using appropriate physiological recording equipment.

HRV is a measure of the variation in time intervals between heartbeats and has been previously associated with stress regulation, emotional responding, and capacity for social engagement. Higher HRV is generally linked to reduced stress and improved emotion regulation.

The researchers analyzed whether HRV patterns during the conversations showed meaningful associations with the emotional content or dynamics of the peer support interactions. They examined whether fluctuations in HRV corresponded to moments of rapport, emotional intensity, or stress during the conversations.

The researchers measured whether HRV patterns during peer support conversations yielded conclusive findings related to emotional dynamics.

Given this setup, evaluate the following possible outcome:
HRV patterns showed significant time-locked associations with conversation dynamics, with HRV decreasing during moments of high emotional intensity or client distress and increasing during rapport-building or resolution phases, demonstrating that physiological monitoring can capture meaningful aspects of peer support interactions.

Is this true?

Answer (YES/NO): NO